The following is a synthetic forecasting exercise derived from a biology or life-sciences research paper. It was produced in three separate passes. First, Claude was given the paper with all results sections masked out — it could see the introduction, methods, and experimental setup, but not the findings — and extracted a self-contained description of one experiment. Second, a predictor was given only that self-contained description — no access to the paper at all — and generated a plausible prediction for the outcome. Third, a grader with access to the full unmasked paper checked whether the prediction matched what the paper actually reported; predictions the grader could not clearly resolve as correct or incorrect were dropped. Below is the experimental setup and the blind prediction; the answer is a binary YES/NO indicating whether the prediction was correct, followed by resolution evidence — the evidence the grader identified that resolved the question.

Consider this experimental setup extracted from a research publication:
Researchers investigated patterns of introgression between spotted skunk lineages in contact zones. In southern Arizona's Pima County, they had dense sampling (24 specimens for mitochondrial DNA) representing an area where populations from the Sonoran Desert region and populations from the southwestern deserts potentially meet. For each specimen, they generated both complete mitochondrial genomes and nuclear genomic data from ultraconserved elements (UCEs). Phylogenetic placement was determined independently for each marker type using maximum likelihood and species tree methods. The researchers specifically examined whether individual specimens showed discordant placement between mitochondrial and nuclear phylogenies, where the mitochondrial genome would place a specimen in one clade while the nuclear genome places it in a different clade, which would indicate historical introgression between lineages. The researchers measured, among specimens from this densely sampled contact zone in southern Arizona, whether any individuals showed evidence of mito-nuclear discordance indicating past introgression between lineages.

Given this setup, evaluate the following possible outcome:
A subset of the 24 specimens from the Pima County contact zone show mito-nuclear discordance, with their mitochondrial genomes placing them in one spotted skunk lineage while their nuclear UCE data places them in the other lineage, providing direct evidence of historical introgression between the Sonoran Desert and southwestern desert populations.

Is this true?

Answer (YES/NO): YES